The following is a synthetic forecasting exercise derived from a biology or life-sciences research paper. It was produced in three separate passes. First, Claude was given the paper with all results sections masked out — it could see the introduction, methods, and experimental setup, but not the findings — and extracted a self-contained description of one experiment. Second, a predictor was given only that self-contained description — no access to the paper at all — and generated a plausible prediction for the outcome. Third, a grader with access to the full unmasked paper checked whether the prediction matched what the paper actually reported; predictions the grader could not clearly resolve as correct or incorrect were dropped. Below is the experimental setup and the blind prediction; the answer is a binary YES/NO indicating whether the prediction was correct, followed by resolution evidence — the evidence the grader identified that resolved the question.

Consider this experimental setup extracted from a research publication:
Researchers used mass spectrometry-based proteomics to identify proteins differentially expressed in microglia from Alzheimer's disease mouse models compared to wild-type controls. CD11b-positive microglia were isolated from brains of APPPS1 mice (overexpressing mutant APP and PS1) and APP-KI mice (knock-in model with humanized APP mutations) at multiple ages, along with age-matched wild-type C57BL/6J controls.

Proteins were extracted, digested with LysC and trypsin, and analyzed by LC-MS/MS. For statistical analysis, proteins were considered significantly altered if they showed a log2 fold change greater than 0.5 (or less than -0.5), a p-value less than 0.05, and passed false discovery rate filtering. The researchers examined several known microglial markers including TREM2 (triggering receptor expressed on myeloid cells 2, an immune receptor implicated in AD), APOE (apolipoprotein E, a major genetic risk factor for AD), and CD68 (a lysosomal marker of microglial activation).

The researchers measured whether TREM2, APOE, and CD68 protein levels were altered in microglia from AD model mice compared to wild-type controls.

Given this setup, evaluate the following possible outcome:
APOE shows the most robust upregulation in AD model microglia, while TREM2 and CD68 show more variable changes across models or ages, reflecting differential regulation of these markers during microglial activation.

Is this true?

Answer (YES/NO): NO